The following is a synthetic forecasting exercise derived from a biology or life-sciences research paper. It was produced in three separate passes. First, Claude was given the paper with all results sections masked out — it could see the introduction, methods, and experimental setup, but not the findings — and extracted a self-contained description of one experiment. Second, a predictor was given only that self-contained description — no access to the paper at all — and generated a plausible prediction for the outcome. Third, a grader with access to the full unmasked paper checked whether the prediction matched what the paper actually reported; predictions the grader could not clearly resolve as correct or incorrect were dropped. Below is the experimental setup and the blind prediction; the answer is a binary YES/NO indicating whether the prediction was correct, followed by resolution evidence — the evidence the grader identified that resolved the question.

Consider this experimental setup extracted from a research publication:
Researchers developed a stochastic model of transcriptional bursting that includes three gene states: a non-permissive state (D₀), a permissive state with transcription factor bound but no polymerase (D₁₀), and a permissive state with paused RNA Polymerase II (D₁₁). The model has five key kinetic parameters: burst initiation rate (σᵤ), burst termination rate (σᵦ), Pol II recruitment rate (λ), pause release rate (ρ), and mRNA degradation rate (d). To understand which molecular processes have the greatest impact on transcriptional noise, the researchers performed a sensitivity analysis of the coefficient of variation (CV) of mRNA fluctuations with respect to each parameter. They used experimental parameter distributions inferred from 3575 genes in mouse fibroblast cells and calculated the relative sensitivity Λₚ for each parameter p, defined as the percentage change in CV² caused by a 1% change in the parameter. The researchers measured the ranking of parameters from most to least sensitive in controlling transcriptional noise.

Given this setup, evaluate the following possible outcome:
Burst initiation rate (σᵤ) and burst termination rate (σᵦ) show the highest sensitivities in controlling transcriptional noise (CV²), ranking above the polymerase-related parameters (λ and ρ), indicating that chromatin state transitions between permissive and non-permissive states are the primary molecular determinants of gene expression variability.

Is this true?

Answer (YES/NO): NO